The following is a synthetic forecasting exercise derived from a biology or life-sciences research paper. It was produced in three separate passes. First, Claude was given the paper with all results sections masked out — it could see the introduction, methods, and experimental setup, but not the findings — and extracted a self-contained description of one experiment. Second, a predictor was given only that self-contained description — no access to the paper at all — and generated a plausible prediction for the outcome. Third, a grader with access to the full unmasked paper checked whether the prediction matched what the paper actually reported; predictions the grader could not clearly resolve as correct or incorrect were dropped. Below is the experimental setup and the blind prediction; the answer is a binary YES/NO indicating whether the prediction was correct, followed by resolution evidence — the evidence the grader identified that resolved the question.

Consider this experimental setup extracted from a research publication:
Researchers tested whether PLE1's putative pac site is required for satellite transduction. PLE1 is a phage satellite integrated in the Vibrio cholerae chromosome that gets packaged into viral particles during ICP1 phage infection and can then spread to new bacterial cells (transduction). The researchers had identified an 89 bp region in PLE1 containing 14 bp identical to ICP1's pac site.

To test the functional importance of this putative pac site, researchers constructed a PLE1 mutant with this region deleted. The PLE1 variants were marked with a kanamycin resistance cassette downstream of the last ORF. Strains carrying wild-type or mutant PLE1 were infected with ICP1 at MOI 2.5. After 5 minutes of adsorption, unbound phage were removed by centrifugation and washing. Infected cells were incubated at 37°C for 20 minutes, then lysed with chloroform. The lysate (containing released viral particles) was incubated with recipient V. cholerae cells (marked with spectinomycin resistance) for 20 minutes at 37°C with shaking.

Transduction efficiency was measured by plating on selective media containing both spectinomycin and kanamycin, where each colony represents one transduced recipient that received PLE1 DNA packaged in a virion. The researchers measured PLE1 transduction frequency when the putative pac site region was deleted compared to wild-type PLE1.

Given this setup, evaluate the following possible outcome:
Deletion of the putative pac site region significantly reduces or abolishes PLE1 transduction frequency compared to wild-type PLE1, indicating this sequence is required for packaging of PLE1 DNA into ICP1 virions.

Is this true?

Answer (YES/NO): YES